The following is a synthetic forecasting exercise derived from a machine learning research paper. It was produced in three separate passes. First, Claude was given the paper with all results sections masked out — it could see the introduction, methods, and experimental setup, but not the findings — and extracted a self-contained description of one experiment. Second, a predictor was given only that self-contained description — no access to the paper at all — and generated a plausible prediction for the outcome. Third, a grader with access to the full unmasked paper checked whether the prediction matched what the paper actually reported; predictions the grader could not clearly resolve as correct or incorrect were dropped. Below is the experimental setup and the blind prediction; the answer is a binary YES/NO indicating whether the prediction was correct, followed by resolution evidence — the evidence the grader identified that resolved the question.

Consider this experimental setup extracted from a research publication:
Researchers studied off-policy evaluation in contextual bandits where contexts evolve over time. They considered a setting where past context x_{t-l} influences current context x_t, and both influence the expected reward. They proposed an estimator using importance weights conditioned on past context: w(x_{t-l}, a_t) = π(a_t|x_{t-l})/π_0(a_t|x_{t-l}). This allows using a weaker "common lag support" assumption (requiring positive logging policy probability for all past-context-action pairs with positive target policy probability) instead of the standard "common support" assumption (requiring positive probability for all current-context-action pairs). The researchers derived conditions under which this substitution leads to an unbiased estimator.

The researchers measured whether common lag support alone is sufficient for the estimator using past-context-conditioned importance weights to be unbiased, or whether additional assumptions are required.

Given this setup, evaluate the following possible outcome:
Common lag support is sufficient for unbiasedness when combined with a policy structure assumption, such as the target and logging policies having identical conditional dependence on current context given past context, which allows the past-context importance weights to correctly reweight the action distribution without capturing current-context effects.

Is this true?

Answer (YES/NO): NO